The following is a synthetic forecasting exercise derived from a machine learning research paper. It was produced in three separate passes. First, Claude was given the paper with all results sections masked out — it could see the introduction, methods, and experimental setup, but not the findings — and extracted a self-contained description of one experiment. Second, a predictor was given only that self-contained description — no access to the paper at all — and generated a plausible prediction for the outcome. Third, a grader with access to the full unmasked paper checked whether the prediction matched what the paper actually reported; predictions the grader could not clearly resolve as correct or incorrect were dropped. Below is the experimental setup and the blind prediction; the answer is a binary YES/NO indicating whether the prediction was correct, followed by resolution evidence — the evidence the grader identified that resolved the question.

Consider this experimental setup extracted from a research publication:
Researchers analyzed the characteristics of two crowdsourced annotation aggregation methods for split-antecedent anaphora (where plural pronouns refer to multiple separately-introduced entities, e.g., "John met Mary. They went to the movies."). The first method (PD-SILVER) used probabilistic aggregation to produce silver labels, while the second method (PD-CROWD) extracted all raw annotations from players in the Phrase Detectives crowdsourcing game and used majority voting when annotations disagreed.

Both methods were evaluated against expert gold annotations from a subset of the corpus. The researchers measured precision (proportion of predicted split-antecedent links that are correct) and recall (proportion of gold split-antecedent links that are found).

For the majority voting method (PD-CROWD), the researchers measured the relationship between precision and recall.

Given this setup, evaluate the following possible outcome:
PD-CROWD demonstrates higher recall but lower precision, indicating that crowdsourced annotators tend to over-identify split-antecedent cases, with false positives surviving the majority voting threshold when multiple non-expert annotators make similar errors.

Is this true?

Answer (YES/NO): YES